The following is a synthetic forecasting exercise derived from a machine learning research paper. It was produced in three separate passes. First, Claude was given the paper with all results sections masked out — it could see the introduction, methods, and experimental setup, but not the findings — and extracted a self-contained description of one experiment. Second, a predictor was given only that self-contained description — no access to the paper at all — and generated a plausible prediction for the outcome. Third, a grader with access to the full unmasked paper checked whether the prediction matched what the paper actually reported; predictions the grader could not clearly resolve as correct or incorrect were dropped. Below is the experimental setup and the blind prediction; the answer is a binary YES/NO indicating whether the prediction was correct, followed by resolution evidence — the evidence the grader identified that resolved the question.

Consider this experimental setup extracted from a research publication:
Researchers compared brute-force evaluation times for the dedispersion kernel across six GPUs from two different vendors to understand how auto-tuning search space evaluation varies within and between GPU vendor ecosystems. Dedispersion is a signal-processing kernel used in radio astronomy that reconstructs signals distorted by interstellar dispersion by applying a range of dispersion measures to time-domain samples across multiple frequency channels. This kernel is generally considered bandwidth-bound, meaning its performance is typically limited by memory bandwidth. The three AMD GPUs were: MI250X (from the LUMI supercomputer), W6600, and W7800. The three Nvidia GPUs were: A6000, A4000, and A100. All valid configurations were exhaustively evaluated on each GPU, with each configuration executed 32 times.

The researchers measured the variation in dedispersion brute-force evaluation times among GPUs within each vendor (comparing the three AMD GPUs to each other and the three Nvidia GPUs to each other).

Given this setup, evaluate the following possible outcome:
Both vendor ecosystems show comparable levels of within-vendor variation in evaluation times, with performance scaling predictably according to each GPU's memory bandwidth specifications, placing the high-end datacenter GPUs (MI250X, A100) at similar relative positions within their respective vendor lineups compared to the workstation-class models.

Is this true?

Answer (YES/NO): NO